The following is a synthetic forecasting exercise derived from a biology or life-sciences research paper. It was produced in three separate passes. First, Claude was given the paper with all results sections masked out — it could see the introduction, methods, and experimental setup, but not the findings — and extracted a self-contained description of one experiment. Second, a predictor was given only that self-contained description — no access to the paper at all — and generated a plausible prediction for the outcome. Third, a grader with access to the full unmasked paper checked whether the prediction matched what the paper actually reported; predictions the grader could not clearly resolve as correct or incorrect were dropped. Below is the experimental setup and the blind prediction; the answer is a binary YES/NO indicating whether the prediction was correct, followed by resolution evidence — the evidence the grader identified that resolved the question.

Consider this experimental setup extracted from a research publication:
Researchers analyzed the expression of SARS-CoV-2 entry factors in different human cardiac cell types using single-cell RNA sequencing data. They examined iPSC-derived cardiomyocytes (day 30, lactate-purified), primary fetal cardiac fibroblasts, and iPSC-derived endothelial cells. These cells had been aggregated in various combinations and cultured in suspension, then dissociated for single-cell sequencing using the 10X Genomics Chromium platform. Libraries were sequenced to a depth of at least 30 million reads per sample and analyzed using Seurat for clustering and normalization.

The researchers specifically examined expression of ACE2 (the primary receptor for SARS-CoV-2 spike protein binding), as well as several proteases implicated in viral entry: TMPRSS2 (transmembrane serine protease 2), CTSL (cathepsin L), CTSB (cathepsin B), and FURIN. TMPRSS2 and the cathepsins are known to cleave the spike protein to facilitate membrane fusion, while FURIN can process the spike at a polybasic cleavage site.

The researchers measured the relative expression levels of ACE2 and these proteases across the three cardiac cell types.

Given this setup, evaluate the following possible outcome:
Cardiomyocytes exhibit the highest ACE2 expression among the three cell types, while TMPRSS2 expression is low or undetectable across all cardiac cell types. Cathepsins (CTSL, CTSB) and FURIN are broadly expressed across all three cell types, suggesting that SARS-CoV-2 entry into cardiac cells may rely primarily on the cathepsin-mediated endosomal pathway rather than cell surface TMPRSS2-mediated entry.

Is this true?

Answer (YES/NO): NO